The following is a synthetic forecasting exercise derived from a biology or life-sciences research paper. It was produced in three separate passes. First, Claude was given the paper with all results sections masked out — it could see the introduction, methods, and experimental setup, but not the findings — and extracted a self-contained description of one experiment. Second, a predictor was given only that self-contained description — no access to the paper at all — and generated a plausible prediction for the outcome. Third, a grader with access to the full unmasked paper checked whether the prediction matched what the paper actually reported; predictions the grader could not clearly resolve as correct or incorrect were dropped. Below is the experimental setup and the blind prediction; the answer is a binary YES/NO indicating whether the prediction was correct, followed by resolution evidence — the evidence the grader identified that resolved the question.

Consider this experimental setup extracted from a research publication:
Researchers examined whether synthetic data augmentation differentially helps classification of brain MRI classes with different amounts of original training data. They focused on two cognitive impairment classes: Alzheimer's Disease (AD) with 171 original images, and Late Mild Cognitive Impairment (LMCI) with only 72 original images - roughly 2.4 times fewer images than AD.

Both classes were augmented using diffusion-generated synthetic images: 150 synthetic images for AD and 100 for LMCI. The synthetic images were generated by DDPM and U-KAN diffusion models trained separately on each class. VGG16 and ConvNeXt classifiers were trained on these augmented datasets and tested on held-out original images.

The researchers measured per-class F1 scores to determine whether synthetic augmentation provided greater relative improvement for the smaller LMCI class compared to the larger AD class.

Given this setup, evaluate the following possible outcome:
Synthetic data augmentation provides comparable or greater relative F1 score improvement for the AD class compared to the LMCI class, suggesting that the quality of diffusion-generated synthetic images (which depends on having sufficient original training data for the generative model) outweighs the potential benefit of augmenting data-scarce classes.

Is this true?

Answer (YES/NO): NO